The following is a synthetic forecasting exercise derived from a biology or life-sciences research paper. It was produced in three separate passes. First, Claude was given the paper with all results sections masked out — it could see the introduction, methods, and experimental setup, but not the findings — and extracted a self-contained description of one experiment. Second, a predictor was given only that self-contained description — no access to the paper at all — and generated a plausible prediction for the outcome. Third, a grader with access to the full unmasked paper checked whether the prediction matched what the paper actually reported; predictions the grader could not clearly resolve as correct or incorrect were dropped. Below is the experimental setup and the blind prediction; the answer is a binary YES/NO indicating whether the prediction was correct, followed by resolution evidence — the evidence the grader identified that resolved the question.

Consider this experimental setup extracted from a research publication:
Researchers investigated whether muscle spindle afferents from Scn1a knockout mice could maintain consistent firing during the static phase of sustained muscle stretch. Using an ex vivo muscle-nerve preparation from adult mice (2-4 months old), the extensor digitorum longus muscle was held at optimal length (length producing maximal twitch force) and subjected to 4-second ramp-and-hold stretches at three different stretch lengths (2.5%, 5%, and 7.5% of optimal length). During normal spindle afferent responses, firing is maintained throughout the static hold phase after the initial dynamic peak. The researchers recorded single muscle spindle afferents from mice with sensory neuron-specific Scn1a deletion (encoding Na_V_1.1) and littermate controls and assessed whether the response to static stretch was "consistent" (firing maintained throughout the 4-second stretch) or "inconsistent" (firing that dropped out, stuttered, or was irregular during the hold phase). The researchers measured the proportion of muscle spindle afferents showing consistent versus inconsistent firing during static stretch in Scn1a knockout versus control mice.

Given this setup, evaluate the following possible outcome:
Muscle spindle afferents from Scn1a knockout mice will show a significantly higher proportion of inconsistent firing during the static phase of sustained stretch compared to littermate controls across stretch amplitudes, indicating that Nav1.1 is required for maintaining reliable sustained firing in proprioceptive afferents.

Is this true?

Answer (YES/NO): YES